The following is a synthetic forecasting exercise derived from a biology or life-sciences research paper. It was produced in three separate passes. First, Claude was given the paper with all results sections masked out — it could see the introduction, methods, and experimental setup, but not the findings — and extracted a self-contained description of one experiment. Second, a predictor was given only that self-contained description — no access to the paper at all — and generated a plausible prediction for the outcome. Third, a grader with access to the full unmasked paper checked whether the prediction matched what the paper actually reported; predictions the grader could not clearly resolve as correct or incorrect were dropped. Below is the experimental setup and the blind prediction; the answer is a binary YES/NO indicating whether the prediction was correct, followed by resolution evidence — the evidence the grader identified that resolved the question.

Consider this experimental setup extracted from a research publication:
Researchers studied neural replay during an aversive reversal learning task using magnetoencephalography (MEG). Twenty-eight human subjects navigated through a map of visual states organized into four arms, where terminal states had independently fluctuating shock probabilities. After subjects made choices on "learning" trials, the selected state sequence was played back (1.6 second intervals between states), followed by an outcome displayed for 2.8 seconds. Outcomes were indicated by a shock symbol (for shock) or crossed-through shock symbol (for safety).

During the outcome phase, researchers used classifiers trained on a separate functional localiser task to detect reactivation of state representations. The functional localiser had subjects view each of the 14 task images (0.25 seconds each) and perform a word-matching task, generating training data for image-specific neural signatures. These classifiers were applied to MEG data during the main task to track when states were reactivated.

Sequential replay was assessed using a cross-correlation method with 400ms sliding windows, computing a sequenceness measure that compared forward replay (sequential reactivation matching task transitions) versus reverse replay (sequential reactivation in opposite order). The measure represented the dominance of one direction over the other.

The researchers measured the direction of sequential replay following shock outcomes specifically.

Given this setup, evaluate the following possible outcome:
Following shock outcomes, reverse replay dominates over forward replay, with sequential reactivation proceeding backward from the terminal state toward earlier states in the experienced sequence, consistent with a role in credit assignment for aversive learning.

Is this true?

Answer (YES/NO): YES